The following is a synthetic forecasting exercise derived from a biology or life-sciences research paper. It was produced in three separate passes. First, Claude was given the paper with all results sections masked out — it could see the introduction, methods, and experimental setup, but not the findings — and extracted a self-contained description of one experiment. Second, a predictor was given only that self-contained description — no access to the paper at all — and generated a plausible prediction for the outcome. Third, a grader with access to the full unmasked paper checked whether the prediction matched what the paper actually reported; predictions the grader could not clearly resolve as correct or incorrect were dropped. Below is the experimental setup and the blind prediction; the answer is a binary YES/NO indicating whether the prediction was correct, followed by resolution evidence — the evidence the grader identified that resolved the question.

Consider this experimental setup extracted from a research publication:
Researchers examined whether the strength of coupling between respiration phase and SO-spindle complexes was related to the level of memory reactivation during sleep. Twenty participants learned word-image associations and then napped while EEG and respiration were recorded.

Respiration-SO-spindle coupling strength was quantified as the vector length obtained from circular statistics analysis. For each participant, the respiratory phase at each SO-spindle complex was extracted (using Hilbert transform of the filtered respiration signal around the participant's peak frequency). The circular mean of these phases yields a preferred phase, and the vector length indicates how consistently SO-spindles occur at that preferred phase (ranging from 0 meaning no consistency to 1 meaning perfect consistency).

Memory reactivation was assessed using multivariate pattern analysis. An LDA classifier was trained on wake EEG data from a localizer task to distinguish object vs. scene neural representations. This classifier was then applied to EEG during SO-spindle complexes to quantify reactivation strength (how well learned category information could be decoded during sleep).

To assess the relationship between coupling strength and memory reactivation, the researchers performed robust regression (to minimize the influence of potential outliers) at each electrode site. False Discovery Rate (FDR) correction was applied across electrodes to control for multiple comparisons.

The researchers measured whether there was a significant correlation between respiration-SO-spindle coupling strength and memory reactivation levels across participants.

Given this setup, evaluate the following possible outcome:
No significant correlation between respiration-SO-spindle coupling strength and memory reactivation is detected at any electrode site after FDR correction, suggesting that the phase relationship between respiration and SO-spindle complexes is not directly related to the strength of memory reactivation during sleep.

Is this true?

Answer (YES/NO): NO